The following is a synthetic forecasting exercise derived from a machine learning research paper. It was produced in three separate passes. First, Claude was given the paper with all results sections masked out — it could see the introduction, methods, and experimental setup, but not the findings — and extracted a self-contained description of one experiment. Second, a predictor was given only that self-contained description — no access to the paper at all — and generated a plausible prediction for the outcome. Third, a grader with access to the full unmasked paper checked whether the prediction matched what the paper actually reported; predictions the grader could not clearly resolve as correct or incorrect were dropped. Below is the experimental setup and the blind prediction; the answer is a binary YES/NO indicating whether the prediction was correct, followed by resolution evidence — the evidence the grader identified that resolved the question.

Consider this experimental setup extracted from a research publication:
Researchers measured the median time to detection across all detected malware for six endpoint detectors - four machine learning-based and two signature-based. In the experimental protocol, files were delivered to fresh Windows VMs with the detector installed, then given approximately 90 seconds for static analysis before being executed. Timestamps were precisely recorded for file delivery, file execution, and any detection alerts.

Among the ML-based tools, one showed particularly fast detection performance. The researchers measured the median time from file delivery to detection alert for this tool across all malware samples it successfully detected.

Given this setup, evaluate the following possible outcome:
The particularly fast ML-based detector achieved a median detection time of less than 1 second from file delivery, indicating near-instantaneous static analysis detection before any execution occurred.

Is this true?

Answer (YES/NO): YES